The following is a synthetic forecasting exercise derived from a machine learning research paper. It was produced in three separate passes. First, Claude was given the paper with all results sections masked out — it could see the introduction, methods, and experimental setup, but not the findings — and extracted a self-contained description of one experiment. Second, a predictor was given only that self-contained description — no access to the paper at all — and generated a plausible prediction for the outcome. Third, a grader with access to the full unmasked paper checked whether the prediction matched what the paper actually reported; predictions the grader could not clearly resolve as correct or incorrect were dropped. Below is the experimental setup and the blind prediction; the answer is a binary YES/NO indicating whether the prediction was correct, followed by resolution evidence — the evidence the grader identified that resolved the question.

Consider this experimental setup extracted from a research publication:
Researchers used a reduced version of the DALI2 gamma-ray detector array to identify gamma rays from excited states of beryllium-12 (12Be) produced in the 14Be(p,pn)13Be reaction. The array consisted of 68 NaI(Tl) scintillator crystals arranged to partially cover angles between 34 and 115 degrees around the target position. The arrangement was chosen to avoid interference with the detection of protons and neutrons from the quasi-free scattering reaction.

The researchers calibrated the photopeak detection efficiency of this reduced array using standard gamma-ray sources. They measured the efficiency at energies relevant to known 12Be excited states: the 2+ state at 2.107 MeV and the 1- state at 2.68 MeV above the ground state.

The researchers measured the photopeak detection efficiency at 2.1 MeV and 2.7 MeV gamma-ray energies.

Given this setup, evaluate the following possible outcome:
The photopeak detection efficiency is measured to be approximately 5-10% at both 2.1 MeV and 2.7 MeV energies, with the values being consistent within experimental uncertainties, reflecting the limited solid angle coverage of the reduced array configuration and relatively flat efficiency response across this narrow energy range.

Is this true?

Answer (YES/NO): NO